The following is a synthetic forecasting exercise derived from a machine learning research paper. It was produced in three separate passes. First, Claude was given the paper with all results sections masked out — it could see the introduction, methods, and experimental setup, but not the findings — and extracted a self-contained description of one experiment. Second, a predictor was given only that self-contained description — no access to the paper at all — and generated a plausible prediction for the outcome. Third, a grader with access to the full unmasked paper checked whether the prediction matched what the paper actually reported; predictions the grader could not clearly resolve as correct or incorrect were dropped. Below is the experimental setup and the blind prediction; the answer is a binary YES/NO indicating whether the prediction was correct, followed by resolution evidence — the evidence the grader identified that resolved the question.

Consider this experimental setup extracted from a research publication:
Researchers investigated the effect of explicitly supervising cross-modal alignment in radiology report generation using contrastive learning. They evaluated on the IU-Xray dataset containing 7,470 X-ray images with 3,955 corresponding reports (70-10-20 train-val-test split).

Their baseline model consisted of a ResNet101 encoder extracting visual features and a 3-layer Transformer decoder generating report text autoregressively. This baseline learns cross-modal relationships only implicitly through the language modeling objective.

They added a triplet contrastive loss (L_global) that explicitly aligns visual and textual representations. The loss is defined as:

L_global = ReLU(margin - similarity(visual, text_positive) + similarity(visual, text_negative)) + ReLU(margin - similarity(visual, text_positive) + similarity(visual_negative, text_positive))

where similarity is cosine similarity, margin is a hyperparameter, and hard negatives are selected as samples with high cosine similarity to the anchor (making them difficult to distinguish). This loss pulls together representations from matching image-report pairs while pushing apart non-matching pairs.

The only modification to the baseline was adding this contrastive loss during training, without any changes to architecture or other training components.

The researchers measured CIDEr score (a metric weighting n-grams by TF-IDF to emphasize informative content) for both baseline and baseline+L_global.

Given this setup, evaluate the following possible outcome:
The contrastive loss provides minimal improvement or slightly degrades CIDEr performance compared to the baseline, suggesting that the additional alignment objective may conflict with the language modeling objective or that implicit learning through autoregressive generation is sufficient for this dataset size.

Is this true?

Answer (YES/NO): NO